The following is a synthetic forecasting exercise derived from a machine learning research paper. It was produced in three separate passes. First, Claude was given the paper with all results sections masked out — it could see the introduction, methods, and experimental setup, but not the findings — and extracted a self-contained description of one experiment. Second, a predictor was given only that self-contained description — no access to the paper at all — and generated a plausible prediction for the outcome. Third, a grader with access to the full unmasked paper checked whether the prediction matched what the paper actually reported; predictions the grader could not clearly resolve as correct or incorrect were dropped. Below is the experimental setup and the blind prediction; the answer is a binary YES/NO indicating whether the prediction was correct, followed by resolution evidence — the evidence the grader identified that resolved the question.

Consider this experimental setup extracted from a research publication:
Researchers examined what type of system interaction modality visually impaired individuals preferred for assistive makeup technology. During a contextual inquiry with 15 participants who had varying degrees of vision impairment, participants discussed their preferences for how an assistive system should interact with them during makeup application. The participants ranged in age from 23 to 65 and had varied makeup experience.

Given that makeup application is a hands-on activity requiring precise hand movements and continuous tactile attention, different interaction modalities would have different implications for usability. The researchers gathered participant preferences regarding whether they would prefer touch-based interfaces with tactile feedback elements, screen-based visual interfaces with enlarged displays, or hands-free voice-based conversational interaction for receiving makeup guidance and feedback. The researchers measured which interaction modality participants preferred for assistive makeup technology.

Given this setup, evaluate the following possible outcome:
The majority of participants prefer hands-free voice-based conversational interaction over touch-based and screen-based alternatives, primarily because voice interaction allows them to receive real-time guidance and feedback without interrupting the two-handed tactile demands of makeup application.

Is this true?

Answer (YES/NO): YES